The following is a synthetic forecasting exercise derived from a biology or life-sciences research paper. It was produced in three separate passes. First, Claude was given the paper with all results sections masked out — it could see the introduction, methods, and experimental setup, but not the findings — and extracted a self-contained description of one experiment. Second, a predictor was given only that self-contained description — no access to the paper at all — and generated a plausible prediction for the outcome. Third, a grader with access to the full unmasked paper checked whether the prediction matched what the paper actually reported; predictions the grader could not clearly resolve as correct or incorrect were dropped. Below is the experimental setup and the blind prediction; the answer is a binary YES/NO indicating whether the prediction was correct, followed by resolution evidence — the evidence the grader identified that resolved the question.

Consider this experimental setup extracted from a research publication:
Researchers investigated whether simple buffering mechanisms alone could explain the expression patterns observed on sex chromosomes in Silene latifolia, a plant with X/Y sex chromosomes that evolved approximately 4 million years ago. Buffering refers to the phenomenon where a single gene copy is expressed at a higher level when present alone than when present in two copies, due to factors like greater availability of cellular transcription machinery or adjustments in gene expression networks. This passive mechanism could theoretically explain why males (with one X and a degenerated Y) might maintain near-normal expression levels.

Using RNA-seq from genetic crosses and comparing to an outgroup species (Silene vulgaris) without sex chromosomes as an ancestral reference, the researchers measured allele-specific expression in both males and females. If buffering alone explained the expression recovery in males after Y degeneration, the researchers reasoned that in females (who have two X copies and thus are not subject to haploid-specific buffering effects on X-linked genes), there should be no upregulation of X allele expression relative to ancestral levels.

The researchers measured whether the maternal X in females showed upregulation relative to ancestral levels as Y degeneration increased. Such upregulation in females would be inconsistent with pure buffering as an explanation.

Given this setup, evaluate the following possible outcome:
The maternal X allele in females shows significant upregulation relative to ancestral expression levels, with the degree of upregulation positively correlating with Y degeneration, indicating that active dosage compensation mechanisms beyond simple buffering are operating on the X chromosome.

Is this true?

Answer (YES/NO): YES